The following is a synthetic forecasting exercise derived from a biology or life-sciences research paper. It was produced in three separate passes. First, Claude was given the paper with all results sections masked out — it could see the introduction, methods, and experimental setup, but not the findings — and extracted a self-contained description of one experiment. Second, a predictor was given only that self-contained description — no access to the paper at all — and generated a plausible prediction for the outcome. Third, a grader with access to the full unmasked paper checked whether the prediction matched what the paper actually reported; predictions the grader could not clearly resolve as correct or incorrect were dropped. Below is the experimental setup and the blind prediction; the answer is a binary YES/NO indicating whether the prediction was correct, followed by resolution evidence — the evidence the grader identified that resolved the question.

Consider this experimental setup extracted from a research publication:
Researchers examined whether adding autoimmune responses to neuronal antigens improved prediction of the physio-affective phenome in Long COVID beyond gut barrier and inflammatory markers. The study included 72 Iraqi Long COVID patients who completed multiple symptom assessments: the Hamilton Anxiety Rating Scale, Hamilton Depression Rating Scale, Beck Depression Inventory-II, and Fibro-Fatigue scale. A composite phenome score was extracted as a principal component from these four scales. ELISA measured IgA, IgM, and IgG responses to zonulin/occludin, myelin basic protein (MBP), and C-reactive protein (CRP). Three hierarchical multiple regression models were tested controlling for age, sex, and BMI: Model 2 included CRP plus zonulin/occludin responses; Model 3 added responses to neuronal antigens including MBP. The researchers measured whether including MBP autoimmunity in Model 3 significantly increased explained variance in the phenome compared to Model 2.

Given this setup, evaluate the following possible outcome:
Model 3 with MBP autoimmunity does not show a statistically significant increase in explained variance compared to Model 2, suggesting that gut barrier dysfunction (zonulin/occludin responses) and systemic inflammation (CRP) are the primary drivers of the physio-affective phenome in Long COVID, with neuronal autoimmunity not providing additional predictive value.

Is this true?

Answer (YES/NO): NO